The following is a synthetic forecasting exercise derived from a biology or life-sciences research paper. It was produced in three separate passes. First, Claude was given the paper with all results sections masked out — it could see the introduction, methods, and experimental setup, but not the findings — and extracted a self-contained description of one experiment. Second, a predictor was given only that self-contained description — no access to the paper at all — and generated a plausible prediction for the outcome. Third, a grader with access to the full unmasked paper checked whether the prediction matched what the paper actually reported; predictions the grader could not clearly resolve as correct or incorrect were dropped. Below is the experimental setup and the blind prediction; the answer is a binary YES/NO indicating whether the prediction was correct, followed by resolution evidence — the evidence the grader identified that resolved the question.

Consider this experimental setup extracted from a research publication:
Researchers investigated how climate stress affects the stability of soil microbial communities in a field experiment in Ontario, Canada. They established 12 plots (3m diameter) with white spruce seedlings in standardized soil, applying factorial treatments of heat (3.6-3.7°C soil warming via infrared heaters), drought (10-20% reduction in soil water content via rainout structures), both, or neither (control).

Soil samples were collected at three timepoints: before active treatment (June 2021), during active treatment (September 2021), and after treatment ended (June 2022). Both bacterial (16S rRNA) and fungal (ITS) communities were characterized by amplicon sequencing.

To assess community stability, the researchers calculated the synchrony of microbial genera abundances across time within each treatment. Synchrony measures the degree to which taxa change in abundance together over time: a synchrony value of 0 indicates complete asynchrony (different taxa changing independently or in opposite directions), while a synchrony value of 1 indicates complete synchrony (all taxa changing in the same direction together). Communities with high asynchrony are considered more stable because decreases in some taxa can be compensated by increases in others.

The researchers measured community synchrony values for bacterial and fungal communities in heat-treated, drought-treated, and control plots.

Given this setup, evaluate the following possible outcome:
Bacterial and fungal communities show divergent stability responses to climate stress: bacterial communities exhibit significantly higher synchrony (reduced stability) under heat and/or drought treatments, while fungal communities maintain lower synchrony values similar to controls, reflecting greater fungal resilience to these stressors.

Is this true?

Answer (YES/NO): NO